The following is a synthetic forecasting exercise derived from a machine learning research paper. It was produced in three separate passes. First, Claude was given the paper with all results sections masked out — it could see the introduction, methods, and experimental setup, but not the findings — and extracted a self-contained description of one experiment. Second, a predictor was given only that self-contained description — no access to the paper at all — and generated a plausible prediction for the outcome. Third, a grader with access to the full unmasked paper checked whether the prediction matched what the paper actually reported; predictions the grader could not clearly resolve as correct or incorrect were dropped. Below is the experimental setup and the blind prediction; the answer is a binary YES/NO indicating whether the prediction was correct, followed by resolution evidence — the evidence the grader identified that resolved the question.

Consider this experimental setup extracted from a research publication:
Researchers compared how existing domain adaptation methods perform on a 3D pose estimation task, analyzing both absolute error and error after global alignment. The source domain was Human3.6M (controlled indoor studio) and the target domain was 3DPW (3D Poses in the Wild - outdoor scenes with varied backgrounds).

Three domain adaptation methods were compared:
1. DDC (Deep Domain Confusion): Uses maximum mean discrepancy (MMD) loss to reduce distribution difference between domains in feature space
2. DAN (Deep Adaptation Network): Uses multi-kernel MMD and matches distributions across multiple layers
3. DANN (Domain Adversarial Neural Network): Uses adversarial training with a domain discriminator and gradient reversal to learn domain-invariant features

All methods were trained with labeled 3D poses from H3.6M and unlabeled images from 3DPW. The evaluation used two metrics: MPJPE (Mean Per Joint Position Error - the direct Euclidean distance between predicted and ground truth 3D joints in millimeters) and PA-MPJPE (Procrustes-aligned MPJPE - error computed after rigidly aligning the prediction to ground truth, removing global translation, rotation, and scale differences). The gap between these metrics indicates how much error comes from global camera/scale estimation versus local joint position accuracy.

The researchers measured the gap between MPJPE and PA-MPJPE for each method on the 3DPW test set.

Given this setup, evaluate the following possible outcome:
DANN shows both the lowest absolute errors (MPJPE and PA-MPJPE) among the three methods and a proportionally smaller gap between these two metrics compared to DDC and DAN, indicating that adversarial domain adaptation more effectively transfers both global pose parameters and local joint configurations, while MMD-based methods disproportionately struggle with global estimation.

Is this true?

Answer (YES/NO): NO